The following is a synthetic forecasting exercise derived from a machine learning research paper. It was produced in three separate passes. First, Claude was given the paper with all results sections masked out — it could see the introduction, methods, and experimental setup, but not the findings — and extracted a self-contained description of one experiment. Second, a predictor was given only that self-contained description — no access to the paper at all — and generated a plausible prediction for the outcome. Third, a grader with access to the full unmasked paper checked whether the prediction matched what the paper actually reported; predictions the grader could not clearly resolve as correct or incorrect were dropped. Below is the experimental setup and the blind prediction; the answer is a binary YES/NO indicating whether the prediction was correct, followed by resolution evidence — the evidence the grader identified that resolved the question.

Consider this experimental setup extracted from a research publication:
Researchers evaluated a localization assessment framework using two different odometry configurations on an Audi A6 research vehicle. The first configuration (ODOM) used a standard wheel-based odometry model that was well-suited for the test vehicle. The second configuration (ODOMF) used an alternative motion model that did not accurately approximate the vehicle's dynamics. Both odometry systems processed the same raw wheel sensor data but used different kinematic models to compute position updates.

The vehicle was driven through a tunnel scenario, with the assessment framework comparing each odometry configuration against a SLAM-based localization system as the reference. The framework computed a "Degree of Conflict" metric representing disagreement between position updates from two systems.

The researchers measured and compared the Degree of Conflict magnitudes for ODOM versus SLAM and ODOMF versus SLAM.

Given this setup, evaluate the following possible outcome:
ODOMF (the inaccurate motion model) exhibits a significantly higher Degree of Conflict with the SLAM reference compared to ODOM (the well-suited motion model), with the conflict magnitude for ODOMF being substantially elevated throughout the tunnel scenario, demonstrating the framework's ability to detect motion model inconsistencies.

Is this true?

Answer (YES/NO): YES